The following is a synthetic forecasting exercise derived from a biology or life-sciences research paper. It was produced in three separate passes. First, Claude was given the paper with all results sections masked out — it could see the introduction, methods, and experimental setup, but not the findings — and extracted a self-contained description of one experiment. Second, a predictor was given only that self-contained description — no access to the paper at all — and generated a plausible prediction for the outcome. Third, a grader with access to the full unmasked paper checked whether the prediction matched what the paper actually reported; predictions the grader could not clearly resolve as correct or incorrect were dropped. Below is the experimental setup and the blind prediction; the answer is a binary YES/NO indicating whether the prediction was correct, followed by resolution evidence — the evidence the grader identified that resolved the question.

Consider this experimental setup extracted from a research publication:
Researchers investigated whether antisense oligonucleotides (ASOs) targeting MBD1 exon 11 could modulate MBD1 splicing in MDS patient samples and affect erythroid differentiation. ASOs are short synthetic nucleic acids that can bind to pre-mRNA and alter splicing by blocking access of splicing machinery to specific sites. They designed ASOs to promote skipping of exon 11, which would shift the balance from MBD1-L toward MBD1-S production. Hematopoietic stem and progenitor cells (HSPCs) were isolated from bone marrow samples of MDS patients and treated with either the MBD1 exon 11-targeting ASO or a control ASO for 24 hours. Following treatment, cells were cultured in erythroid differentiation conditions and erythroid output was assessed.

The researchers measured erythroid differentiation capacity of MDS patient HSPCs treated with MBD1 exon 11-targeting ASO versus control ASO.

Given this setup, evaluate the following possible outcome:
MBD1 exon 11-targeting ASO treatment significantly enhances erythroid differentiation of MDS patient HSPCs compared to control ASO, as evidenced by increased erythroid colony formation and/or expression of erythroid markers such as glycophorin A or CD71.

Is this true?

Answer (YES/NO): YES